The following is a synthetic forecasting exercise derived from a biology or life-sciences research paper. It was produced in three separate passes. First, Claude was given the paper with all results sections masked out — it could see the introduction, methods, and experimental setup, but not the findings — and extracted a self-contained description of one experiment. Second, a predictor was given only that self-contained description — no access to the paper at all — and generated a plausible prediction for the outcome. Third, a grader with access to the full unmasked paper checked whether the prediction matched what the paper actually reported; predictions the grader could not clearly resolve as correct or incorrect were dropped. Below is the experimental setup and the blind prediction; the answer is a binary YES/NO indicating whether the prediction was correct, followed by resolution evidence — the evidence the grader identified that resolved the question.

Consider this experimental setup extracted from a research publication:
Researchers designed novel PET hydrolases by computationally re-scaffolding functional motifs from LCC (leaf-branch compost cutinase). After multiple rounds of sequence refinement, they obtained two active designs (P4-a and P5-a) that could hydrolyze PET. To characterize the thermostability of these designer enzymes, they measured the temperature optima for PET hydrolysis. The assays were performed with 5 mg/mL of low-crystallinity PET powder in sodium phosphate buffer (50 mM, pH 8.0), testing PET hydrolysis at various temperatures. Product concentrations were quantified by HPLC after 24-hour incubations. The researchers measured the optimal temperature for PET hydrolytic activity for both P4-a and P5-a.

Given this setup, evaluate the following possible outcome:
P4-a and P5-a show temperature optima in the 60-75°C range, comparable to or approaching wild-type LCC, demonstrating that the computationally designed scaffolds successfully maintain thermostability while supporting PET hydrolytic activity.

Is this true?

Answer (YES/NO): YES